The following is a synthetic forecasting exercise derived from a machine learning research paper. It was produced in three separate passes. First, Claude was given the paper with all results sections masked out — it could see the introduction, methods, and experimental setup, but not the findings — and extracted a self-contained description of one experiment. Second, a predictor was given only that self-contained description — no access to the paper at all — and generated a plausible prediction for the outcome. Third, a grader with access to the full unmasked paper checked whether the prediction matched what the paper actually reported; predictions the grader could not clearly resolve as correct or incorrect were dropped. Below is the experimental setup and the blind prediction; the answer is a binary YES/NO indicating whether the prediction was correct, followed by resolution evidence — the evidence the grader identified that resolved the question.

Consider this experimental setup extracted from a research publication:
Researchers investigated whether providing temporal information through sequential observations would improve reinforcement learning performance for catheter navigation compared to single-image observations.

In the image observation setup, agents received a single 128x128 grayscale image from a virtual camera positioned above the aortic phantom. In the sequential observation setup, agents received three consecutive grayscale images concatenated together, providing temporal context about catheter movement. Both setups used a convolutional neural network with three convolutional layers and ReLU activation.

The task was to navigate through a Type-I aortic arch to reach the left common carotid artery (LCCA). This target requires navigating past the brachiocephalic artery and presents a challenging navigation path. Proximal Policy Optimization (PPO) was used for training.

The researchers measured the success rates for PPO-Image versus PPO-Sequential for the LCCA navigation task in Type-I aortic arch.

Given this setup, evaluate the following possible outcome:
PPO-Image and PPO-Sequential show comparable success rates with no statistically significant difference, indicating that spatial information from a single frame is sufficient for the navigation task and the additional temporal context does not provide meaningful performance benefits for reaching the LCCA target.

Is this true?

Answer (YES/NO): NO